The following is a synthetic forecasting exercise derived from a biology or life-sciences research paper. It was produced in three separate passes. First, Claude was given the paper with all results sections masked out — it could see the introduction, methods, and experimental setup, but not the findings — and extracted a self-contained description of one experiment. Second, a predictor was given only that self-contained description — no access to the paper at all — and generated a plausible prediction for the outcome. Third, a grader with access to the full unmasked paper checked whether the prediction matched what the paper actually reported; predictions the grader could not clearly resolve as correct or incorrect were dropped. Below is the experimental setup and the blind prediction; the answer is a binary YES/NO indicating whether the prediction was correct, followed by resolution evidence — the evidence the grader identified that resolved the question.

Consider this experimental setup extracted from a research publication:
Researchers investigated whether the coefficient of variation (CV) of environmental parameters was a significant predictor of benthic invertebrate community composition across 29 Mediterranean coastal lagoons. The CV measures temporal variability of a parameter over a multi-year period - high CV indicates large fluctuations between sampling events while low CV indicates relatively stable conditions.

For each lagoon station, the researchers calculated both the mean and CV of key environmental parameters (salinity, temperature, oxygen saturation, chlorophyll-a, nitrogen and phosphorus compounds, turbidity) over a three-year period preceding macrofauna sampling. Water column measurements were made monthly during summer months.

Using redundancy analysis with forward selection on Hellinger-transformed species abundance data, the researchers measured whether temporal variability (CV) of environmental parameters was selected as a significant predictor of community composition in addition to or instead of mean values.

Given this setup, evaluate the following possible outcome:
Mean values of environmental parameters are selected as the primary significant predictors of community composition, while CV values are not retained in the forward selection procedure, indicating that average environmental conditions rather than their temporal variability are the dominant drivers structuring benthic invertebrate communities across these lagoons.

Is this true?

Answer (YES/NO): NO